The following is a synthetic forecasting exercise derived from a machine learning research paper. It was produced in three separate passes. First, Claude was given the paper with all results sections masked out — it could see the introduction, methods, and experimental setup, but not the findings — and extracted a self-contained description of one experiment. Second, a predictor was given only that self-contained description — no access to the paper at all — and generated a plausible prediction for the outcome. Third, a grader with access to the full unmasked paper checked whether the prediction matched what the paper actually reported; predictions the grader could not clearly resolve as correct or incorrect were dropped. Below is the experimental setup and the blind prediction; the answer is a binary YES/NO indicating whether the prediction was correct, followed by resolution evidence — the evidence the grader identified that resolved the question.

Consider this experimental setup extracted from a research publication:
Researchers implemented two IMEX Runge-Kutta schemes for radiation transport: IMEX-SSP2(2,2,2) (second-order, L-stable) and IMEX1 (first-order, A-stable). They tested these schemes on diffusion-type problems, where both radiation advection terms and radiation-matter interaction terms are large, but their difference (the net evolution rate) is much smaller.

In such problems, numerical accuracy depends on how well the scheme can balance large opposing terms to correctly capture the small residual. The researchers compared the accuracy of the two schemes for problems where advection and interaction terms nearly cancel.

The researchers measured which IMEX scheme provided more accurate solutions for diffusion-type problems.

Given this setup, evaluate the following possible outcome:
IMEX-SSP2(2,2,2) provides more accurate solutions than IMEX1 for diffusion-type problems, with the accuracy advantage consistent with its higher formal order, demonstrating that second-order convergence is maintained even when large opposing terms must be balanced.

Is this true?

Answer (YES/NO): NO